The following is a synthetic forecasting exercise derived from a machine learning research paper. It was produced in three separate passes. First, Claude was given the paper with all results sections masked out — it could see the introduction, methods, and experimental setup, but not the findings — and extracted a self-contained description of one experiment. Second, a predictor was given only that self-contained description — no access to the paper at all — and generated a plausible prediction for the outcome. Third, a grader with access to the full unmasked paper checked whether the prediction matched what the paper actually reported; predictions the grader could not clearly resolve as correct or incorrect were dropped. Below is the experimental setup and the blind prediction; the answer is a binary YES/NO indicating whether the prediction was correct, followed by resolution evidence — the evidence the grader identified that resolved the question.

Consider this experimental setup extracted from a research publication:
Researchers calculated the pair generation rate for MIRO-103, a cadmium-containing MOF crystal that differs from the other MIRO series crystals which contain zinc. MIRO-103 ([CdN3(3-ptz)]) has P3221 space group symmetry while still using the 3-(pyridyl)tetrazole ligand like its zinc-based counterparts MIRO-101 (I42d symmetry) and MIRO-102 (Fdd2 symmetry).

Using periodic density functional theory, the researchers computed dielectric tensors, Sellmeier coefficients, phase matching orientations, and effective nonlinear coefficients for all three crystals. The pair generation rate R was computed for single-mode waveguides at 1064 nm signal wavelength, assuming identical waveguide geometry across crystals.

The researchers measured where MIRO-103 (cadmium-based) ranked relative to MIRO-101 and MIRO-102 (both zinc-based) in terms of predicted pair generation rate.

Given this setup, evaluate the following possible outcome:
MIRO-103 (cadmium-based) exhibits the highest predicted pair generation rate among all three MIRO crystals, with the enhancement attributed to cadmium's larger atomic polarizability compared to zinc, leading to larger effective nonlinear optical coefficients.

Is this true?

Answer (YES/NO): NO